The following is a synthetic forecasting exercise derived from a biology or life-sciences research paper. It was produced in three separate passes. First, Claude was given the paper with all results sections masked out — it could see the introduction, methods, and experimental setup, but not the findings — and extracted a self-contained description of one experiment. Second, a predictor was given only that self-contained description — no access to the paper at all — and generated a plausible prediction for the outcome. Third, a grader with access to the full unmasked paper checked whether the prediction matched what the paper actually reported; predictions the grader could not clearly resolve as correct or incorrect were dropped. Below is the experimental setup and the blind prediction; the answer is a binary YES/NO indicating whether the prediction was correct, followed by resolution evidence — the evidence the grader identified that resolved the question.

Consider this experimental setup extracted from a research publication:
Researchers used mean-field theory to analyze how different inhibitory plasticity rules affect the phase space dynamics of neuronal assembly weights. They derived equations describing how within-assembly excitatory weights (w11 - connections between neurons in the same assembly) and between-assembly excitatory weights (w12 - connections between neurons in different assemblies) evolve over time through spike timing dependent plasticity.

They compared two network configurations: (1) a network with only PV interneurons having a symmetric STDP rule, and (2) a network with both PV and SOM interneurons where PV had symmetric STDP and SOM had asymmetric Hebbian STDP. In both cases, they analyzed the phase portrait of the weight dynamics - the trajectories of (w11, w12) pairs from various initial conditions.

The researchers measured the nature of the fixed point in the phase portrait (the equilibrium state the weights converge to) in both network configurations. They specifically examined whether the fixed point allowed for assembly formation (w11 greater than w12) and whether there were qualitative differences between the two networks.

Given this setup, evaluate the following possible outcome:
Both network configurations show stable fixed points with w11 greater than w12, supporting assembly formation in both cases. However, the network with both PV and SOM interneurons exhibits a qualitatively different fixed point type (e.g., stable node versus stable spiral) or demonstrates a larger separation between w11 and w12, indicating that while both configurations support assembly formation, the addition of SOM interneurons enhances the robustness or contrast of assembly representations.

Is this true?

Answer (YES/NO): NO